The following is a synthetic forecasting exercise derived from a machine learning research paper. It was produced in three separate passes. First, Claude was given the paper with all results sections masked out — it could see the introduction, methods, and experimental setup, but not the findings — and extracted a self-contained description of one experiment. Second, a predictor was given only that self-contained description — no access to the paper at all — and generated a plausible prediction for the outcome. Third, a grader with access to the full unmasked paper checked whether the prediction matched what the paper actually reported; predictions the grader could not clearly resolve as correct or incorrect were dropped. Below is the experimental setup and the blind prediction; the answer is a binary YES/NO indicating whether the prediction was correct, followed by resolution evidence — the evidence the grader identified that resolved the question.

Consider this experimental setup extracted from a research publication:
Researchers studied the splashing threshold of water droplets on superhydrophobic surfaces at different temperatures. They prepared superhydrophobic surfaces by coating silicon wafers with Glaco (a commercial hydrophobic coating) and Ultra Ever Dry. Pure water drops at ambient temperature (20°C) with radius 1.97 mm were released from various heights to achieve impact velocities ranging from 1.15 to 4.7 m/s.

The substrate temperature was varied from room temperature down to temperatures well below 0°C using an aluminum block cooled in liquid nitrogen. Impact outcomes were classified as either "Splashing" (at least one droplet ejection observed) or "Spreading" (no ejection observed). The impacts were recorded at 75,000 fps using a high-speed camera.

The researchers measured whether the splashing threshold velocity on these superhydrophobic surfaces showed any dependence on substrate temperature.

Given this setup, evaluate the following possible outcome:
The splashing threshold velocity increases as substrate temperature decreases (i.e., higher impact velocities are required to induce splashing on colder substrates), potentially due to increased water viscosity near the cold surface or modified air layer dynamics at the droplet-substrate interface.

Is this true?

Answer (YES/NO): NO